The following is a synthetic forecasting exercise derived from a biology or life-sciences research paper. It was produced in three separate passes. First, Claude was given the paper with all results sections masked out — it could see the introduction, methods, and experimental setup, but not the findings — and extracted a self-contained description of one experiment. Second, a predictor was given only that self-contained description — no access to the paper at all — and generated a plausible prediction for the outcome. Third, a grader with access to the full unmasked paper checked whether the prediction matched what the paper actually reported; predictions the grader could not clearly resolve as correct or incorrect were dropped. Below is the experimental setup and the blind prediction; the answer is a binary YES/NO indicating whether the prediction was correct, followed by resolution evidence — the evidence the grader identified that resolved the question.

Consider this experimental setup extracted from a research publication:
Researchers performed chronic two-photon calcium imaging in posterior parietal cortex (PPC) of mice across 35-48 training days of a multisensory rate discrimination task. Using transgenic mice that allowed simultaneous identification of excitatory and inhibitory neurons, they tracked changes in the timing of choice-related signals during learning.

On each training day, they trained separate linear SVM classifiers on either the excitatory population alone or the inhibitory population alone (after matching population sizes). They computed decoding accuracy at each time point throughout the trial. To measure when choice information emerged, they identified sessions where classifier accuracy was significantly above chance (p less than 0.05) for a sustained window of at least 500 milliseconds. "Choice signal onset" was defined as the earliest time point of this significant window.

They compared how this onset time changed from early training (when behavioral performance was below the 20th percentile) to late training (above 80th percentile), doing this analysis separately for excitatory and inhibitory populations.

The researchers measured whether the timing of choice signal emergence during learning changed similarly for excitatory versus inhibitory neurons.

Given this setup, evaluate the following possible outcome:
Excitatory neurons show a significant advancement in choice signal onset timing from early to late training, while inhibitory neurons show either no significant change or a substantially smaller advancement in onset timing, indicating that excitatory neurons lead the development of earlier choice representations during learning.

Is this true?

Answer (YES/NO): NO